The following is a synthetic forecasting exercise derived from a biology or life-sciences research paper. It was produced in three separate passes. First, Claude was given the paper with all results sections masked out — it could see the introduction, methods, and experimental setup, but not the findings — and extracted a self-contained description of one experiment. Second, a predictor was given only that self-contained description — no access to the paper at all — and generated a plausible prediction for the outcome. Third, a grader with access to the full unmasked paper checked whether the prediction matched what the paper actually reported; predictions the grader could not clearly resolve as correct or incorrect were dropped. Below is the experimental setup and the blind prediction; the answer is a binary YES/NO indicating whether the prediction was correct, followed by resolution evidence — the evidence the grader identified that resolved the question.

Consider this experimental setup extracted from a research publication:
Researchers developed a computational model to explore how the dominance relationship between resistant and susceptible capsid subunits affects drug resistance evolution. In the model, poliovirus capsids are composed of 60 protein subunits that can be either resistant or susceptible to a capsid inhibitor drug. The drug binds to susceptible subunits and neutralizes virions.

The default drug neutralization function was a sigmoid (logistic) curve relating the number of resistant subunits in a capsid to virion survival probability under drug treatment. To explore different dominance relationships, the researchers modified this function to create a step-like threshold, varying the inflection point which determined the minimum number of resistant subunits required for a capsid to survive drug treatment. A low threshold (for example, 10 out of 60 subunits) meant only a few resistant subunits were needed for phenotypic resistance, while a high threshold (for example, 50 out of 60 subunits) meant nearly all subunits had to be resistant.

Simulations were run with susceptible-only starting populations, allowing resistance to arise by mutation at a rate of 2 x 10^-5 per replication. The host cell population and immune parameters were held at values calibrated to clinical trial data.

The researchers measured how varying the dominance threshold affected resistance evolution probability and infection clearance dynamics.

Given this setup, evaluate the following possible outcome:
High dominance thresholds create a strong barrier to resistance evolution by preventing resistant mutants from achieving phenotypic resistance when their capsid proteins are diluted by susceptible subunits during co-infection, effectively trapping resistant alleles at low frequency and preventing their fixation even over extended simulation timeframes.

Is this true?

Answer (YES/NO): NO